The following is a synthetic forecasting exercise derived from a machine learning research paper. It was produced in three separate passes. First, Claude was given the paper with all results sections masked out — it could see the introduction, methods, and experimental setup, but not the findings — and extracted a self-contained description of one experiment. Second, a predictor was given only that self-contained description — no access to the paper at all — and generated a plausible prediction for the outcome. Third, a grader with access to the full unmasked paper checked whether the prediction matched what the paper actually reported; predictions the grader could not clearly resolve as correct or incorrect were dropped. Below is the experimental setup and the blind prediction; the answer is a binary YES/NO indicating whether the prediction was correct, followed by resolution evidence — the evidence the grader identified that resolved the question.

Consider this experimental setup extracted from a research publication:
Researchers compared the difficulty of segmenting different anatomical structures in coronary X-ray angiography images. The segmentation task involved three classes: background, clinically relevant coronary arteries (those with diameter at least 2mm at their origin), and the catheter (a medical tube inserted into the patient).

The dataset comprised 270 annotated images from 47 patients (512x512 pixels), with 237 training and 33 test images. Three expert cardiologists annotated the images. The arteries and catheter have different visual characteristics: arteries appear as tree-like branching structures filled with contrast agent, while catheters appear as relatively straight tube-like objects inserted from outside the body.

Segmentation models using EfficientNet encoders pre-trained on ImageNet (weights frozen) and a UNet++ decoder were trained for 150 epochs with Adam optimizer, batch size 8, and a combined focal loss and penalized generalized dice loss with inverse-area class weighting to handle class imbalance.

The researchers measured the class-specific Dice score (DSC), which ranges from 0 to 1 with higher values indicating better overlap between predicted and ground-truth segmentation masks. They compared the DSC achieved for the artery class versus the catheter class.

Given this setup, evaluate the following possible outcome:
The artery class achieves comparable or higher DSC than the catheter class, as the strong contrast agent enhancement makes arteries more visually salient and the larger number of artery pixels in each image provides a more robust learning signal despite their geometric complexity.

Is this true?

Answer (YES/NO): YES